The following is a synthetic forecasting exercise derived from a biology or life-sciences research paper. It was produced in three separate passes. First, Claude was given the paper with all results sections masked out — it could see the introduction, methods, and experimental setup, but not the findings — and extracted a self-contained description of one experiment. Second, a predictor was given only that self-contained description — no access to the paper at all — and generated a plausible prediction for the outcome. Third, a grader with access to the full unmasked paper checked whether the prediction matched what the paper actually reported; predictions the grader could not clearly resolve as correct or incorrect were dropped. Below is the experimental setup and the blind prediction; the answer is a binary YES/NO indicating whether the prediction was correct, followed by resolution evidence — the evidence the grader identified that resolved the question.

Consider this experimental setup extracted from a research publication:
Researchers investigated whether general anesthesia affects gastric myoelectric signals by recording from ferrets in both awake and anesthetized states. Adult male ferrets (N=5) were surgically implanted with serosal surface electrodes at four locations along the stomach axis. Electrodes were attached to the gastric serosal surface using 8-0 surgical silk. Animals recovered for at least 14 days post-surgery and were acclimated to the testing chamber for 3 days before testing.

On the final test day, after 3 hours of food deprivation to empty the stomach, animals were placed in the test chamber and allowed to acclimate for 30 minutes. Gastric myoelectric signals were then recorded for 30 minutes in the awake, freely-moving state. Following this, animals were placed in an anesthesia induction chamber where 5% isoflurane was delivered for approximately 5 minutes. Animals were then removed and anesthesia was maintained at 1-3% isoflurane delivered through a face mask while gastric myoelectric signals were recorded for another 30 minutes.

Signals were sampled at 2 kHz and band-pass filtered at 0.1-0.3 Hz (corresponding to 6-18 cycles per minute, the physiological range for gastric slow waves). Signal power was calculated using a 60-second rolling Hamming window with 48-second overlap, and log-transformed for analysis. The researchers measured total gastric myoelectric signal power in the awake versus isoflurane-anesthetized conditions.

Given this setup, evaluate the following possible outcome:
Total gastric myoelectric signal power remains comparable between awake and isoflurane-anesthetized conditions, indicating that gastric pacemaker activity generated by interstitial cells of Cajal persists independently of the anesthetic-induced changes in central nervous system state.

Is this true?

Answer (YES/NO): NO